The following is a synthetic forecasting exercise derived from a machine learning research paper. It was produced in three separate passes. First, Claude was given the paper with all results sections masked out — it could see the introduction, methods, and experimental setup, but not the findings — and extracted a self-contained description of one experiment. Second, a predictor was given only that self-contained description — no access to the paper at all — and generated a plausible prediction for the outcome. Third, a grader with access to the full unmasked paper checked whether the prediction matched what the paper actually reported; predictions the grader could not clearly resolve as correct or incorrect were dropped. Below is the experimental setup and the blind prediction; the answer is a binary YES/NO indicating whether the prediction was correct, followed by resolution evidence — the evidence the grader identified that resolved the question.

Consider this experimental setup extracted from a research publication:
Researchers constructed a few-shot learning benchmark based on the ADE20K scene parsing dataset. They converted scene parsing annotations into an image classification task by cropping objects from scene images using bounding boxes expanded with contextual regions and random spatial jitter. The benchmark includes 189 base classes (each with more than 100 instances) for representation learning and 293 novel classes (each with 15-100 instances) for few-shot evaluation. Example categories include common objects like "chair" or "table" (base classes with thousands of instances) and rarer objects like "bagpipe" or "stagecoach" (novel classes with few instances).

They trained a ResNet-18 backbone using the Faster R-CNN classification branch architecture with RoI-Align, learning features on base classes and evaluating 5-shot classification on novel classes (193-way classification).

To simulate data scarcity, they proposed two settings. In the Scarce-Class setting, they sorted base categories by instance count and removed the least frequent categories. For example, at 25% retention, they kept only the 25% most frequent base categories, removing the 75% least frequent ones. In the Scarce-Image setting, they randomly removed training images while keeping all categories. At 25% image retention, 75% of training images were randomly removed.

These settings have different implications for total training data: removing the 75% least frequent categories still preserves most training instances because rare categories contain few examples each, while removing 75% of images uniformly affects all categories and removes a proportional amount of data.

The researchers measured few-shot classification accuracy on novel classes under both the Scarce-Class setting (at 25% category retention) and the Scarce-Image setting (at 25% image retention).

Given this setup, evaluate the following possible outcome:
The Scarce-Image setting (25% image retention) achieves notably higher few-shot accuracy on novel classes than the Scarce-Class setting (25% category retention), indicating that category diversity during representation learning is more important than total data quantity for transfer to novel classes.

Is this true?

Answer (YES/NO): NO